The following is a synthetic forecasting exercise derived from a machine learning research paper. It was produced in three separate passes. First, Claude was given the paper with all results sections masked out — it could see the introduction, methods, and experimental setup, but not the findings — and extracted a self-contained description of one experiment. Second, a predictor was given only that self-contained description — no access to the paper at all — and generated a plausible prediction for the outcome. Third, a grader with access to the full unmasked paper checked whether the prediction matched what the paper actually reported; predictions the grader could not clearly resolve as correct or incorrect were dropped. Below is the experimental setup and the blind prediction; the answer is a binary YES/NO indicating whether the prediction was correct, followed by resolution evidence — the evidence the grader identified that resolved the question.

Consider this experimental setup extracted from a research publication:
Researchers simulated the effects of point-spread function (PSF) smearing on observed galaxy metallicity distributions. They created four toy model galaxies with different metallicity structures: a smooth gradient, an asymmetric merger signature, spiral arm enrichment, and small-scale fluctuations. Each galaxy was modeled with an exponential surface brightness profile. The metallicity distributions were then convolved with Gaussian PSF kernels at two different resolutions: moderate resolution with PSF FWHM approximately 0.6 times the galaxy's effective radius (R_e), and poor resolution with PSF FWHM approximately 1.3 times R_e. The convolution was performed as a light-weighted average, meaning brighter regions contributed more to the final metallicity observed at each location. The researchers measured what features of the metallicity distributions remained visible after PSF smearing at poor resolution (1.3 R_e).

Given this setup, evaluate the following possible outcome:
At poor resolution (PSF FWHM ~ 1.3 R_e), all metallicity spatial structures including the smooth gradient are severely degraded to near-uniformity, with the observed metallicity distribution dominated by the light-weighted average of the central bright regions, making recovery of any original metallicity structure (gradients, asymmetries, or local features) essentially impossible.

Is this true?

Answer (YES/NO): NO